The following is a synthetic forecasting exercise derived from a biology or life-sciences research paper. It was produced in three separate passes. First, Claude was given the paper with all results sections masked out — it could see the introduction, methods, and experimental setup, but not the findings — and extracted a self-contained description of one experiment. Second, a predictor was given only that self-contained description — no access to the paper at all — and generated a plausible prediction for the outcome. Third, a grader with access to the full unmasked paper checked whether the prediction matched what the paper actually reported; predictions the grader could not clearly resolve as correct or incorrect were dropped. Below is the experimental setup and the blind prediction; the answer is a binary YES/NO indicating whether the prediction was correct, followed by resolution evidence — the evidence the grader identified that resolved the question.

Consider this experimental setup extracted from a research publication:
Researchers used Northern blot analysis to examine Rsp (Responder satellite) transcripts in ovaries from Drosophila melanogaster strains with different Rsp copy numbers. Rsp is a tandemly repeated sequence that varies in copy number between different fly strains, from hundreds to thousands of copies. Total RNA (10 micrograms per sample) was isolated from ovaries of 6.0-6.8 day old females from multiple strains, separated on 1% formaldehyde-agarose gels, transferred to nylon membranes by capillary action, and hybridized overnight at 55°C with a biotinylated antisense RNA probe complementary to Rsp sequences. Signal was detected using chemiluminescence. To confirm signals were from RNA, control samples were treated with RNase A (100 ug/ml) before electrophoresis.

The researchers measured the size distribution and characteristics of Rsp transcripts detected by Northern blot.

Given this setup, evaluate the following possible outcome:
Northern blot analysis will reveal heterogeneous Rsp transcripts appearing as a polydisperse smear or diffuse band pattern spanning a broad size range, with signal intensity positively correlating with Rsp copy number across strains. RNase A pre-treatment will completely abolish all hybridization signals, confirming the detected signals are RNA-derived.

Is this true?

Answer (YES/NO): YES